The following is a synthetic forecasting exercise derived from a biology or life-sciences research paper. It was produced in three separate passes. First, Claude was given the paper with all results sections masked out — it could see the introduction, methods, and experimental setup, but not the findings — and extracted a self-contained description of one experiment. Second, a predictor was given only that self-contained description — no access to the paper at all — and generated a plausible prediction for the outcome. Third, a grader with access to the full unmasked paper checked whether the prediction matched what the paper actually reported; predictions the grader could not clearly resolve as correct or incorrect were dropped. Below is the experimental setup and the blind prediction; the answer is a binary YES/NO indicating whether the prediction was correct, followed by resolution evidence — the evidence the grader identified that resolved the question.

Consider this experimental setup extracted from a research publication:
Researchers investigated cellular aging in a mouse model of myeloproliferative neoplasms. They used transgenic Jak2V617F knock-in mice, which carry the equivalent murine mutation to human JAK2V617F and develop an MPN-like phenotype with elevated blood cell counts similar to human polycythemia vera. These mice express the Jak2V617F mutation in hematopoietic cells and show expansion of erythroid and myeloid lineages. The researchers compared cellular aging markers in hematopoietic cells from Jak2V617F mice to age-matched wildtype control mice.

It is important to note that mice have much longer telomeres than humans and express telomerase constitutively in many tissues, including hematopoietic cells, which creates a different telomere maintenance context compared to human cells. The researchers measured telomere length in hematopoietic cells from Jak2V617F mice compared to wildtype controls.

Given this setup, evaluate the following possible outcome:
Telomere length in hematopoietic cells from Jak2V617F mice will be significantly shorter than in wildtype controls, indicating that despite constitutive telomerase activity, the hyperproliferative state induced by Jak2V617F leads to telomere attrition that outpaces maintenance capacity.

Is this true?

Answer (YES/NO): NO